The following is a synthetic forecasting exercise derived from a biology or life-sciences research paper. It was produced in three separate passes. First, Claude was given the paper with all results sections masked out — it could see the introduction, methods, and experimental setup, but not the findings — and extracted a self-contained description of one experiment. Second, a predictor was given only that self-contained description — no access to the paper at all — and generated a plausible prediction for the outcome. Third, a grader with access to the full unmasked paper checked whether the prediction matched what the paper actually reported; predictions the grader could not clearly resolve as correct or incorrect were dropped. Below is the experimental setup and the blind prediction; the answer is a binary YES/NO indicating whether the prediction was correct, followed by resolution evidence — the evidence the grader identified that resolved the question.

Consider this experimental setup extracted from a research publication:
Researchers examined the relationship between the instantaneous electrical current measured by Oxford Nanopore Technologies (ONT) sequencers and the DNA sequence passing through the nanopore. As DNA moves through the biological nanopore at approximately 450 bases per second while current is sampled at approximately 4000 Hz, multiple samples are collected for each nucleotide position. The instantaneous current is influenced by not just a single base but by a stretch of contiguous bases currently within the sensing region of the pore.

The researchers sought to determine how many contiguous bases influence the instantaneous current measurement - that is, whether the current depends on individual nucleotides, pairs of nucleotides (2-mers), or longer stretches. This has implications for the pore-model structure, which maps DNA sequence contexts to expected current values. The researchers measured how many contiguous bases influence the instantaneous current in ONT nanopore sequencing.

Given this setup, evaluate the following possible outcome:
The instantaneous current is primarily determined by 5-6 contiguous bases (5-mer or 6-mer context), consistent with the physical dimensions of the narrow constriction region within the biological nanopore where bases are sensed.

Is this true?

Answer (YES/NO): YES